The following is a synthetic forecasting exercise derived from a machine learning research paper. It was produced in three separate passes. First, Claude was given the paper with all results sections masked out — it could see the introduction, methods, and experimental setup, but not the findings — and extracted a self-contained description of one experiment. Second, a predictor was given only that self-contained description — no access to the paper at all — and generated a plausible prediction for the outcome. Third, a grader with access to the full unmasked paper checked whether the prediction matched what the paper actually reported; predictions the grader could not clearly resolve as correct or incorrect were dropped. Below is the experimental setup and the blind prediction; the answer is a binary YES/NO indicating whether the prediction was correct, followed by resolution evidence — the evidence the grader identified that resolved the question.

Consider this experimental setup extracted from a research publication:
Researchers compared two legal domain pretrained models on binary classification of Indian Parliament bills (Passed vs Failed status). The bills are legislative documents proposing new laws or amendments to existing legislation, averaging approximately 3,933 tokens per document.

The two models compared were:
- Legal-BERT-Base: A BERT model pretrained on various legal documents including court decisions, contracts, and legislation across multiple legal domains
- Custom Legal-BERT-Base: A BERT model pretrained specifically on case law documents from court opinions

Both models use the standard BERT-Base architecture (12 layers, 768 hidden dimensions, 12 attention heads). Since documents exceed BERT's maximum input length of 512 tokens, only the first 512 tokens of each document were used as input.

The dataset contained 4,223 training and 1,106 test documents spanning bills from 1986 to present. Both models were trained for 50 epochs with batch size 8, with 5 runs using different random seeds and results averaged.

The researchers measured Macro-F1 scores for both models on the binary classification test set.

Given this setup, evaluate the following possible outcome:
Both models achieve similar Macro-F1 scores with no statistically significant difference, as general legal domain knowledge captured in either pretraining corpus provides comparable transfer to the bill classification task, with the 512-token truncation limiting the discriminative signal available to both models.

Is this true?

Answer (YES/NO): NO